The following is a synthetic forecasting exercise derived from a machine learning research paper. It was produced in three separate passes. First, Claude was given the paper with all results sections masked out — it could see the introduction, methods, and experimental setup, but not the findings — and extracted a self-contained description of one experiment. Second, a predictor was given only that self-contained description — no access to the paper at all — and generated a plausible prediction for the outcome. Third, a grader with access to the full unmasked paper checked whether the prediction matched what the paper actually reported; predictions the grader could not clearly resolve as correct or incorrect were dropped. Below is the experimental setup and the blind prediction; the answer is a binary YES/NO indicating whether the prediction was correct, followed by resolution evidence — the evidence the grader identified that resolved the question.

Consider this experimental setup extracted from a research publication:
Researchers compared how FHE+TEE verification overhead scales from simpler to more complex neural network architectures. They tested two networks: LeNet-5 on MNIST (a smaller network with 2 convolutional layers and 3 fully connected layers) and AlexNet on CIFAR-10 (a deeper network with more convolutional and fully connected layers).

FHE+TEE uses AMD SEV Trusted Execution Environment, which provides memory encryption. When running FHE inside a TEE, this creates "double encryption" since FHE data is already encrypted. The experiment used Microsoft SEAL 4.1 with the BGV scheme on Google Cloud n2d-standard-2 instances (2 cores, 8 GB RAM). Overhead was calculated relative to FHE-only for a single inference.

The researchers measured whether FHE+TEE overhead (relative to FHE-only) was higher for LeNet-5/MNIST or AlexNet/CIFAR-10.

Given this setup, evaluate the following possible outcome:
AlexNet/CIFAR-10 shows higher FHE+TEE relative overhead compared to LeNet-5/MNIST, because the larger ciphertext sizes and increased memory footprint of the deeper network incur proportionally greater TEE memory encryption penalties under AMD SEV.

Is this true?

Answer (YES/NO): YES